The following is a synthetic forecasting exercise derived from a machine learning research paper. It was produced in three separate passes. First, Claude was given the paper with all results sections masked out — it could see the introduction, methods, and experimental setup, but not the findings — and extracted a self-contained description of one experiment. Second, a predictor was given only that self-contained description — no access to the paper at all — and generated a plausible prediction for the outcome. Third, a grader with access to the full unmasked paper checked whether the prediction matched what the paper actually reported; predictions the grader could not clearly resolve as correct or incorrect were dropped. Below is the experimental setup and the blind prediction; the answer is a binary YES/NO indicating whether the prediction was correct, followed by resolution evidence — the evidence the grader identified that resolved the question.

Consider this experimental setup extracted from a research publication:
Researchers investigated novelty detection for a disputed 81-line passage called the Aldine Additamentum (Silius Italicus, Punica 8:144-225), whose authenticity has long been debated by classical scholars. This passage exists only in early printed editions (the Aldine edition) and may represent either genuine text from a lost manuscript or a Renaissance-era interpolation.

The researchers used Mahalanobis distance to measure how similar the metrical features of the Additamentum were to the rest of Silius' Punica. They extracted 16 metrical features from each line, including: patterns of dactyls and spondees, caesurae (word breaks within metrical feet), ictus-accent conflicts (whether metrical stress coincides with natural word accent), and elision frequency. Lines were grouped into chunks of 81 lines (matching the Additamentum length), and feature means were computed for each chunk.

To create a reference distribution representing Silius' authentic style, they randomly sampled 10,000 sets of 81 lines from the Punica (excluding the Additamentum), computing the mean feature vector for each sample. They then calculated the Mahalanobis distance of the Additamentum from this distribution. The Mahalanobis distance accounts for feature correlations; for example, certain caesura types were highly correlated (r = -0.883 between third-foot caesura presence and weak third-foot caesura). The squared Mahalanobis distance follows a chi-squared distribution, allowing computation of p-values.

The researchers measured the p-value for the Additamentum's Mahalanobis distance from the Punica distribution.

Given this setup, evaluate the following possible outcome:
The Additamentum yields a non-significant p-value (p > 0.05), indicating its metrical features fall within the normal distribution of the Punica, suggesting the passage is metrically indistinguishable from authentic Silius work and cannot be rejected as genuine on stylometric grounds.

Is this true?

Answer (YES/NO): NO